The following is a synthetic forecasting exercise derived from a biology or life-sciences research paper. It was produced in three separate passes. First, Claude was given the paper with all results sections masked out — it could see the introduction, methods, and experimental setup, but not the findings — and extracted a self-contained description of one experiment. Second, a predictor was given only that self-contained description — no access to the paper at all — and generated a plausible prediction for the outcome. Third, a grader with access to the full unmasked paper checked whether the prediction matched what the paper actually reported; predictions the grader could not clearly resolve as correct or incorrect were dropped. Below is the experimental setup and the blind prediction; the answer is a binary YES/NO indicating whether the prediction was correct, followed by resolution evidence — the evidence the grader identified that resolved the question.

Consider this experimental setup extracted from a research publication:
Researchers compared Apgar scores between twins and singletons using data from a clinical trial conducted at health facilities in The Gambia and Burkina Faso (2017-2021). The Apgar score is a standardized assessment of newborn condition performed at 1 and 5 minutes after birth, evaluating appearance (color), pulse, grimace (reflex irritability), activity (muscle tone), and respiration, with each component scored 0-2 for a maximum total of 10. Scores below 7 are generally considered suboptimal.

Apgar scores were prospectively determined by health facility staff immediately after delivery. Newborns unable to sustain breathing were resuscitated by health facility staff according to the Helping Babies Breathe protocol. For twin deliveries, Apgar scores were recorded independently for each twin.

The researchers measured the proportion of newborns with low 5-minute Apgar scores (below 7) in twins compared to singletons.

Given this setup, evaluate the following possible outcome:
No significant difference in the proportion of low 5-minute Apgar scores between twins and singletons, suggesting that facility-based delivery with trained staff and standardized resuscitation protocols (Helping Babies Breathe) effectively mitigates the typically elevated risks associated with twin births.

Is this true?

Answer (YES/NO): NO